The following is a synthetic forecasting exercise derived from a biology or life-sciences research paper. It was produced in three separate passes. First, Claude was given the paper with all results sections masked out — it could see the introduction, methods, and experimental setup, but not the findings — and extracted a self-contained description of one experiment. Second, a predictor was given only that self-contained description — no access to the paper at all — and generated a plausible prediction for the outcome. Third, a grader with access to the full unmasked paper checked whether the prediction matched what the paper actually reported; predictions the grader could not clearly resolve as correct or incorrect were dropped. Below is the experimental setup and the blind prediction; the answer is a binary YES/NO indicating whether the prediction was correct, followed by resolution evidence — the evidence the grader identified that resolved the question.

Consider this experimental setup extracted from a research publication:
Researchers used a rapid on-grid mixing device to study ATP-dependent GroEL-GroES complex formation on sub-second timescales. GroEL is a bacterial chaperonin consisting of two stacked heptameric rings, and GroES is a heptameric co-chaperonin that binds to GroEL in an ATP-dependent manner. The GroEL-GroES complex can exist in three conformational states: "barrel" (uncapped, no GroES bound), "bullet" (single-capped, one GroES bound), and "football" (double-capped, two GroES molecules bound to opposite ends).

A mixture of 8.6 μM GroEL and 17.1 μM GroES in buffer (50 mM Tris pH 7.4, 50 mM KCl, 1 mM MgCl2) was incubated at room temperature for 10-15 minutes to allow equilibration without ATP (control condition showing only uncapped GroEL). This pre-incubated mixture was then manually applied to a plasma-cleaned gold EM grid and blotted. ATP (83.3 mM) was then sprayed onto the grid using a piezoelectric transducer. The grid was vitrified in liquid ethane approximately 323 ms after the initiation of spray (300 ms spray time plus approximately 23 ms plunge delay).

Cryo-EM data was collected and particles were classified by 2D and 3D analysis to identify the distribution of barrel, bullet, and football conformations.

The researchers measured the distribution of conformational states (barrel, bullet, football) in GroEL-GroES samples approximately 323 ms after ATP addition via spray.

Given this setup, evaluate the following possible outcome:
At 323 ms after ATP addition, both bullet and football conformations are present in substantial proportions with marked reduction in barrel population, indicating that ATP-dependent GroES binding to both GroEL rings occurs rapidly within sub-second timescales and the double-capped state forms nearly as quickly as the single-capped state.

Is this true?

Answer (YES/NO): NO